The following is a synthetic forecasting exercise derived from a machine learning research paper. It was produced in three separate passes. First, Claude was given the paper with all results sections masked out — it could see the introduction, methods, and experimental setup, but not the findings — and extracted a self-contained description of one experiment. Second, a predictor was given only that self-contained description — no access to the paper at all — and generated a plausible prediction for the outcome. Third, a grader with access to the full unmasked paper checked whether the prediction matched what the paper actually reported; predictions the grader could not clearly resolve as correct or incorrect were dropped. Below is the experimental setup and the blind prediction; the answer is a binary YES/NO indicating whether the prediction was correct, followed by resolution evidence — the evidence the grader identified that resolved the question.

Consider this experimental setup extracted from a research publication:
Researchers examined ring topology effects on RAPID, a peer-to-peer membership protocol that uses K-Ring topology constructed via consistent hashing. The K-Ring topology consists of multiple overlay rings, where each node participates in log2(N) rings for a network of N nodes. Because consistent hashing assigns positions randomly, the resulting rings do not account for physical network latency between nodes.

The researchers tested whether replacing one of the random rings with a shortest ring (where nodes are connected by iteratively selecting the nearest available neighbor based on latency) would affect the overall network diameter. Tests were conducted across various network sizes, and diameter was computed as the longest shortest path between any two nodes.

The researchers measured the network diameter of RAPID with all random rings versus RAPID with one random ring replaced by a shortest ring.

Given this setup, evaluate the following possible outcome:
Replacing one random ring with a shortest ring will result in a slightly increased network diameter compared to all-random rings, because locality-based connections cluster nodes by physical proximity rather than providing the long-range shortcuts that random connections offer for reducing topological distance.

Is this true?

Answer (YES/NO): NO